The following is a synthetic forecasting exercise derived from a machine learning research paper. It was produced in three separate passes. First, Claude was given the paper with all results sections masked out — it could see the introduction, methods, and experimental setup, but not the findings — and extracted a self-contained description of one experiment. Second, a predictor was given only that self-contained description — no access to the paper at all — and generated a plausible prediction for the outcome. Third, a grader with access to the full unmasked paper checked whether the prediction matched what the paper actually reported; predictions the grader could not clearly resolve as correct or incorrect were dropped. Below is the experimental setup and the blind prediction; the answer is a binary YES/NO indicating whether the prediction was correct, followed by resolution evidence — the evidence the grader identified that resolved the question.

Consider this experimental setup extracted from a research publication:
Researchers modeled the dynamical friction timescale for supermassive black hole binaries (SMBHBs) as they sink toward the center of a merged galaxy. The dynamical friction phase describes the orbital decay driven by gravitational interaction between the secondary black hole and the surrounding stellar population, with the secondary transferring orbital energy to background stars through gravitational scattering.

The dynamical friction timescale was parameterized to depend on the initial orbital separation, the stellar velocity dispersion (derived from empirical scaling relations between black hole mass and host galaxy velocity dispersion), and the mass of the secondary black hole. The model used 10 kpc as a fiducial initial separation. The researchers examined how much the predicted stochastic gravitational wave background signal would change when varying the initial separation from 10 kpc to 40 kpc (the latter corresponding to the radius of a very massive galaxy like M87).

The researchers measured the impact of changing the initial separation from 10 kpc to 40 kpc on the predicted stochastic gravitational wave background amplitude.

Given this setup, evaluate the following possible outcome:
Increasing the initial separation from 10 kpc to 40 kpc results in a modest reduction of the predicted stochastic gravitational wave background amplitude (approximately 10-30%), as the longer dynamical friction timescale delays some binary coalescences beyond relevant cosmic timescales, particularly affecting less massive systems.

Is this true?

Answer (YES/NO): NO